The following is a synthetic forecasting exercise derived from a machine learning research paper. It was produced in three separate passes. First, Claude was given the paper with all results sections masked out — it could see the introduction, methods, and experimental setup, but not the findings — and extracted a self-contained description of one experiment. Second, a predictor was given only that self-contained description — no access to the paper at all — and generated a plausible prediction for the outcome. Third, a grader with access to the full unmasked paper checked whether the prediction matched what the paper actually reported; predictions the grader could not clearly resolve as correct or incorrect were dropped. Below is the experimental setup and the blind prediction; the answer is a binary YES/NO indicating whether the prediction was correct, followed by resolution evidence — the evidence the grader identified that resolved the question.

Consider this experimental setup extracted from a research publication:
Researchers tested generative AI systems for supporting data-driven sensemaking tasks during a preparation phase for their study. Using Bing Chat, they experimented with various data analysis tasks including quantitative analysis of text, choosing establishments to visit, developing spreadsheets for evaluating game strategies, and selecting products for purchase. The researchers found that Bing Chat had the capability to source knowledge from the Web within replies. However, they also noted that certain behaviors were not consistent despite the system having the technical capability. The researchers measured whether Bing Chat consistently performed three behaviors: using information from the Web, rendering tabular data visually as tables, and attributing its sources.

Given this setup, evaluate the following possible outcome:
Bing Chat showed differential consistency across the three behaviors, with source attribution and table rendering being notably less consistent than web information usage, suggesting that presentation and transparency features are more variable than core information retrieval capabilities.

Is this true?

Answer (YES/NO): NO